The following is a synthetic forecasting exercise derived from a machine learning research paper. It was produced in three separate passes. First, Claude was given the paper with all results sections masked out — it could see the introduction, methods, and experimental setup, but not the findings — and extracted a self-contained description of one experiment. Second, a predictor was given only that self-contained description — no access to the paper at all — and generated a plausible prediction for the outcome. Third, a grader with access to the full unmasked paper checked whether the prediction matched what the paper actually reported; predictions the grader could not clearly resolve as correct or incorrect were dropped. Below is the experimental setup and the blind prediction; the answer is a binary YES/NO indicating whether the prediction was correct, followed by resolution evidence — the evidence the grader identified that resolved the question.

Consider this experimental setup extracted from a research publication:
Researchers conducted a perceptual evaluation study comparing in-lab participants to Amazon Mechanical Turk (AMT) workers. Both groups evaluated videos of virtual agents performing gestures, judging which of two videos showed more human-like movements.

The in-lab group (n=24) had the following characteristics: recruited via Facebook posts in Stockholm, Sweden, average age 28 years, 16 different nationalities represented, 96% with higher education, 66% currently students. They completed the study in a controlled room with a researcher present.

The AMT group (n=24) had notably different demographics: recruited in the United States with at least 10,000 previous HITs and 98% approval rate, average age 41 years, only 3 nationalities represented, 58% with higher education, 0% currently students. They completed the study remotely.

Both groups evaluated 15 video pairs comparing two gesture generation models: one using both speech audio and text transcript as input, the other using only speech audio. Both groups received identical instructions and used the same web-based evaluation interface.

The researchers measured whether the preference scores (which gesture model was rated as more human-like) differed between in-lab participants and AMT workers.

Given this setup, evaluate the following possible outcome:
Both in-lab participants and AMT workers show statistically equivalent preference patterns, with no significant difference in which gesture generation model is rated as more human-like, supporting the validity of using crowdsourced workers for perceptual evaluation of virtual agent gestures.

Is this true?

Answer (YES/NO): YES